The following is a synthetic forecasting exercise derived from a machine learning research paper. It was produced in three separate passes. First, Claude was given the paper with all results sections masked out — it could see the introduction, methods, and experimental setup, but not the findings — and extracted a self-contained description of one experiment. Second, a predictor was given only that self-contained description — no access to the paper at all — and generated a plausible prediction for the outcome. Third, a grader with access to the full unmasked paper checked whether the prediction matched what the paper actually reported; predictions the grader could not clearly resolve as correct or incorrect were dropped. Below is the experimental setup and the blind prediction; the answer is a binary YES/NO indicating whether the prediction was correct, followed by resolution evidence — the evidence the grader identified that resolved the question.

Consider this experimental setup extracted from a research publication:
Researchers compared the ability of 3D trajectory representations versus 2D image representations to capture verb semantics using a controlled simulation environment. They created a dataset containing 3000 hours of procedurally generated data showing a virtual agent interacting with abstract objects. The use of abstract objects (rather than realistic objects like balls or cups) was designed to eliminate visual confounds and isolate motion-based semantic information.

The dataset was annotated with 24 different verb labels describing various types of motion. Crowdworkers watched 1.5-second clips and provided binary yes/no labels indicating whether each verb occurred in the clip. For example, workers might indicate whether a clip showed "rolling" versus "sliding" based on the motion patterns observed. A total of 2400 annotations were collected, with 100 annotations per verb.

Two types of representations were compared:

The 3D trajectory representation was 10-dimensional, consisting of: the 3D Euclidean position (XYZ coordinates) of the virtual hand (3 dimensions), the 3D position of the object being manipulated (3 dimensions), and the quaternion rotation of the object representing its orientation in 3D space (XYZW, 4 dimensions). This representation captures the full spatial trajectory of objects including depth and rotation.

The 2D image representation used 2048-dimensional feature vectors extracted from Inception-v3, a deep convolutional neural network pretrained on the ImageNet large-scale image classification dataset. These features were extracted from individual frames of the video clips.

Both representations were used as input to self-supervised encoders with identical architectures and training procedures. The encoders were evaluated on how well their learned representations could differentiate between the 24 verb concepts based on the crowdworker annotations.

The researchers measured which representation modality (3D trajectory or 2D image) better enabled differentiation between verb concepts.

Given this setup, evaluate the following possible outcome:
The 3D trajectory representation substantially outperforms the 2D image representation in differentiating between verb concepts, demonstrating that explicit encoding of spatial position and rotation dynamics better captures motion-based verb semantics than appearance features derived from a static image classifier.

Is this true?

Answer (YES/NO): NO